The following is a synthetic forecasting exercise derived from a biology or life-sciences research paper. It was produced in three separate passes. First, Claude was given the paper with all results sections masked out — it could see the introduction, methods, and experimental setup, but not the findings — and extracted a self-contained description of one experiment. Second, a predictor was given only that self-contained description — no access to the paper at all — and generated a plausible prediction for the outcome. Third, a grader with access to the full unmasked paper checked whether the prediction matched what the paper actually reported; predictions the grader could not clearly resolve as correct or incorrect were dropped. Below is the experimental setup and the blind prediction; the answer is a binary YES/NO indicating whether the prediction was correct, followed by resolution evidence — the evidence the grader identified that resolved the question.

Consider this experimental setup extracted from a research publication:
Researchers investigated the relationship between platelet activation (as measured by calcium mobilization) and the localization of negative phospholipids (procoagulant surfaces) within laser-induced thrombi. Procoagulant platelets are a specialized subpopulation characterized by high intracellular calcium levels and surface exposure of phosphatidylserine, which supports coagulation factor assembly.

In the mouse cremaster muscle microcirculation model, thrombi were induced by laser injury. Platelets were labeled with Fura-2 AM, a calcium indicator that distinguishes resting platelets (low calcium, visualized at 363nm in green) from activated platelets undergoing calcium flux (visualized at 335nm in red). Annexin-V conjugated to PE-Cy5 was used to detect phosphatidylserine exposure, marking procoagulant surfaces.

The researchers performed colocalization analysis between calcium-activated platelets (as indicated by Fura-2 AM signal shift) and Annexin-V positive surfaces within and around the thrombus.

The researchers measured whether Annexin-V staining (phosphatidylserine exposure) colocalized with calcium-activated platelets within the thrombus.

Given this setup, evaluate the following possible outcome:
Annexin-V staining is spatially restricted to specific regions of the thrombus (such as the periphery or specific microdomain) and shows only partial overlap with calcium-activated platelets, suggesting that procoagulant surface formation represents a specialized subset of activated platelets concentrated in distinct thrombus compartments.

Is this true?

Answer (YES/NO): NO